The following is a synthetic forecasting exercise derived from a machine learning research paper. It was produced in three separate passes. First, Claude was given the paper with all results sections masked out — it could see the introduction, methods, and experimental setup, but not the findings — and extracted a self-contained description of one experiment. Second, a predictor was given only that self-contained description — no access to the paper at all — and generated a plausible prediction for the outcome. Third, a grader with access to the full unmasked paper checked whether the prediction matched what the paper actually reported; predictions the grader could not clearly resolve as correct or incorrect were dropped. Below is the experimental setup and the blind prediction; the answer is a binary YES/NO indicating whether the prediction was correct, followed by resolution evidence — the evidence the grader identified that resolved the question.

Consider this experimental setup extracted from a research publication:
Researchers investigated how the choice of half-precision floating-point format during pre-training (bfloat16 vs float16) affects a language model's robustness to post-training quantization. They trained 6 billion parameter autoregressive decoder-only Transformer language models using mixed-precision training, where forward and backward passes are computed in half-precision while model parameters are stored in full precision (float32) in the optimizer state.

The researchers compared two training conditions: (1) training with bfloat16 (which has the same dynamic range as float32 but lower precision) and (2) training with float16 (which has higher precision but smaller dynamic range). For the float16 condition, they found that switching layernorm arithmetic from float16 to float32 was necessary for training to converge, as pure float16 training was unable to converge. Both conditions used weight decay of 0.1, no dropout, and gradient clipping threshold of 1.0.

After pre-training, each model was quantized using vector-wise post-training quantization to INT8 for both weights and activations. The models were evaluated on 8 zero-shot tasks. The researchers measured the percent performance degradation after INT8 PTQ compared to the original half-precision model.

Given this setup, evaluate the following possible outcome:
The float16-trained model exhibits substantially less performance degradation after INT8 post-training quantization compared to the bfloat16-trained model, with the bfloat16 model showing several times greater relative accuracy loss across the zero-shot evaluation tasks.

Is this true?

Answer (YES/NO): NO